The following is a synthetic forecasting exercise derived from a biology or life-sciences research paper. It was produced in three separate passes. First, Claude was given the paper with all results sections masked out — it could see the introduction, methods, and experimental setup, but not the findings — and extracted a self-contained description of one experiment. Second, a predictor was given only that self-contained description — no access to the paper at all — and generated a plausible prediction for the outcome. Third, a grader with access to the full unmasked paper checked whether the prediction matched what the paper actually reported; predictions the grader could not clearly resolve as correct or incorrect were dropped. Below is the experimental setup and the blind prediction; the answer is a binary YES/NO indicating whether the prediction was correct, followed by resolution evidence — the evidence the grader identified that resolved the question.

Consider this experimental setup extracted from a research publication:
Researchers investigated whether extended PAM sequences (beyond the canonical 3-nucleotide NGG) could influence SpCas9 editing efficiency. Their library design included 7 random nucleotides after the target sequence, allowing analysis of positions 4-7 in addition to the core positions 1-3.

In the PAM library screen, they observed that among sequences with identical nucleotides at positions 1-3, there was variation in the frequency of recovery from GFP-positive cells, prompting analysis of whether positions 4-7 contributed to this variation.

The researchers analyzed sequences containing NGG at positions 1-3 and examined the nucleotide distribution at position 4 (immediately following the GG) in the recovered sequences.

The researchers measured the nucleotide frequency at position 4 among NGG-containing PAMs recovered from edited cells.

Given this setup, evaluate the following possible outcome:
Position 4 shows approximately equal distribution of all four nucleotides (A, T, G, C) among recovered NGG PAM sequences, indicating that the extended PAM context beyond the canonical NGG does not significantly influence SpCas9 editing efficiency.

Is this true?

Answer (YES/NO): NO